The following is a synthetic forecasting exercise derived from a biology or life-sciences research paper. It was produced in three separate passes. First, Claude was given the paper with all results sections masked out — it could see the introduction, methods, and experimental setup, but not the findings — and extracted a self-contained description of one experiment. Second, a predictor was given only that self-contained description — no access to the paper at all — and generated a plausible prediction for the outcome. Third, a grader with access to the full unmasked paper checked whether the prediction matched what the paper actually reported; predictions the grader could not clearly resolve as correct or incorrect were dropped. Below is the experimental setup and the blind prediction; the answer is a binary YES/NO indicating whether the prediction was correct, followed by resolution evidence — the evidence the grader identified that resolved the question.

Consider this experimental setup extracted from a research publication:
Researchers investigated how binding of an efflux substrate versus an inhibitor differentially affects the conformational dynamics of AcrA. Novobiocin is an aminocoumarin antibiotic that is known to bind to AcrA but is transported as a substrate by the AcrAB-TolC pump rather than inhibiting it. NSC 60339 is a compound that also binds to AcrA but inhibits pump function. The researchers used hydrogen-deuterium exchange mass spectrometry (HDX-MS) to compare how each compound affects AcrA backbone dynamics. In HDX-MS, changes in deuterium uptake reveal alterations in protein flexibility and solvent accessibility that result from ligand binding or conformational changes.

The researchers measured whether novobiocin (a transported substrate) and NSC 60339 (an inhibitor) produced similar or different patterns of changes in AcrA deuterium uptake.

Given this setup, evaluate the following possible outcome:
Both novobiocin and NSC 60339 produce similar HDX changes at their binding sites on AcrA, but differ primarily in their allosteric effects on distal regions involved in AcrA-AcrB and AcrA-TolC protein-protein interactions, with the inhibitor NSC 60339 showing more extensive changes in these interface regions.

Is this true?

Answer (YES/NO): NO